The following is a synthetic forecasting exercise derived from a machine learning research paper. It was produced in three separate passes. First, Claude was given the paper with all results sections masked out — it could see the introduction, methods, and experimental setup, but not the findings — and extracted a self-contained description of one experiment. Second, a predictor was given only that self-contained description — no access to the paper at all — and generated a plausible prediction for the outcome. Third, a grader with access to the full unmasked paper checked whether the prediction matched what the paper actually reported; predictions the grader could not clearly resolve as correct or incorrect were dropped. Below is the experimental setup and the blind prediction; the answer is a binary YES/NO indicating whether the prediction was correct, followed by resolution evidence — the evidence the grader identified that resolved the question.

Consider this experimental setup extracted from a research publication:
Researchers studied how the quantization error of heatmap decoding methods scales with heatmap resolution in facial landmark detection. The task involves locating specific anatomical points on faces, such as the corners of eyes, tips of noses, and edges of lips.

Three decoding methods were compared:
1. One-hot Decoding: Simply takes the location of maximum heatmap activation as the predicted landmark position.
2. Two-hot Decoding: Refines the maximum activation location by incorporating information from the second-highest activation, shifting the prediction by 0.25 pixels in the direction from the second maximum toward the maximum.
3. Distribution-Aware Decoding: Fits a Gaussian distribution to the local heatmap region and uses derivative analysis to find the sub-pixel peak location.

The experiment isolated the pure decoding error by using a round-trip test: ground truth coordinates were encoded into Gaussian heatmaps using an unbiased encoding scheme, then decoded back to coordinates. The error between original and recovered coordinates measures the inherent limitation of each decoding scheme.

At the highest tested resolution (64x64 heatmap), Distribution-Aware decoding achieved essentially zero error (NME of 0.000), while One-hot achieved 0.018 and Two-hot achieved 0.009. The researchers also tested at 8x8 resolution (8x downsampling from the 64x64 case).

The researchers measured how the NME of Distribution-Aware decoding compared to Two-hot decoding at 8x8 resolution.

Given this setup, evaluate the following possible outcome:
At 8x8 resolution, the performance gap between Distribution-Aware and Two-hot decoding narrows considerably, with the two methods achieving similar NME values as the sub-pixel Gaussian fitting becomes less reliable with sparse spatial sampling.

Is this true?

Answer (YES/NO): YES